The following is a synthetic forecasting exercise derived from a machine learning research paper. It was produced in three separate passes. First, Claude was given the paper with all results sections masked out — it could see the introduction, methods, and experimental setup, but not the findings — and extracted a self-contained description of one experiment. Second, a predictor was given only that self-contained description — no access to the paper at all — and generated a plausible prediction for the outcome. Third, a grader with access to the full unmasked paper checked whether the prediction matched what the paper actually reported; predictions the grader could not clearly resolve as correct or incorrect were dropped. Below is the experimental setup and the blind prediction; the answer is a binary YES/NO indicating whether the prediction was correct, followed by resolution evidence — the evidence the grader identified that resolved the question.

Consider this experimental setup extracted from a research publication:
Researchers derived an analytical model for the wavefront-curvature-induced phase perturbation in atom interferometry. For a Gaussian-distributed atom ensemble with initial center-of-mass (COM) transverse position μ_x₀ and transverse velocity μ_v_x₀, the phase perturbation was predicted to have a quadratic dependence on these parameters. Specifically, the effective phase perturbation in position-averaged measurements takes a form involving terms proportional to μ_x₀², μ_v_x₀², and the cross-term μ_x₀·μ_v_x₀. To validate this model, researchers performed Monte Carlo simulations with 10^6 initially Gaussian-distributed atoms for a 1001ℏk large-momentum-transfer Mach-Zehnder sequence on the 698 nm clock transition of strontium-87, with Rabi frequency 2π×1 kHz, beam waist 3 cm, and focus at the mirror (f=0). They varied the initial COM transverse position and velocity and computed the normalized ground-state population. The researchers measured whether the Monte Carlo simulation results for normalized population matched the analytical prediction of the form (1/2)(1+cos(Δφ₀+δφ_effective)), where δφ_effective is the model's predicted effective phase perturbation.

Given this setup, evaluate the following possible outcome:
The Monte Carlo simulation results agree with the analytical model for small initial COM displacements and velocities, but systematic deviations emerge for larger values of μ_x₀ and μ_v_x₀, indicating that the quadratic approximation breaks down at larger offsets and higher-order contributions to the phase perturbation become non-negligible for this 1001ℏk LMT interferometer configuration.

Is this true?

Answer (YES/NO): NO